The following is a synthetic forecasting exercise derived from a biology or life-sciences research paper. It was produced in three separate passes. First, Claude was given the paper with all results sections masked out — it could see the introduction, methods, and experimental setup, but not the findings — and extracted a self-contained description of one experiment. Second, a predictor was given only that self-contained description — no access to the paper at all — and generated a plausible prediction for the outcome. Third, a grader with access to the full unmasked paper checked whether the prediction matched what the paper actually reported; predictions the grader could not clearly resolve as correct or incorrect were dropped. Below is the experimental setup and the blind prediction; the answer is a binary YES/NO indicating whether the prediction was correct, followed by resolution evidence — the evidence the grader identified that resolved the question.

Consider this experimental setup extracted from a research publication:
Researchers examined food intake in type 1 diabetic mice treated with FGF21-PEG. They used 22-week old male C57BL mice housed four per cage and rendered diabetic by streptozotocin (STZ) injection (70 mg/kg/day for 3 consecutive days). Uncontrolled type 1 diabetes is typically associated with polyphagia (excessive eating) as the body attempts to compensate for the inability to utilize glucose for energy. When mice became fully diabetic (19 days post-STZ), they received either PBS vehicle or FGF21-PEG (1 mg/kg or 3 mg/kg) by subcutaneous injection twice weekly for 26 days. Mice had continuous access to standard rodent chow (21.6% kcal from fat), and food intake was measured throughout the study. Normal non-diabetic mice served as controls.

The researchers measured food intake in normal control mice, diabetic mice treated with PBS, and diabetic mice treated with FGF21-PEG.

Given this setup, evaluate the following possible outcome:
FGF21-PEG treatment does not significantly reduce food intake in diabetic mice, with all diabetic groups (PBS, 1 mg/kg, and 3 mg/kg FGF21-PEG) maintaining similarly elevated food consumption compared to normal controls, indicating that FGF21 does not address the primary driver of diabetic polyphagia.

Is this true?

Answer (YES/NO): NO